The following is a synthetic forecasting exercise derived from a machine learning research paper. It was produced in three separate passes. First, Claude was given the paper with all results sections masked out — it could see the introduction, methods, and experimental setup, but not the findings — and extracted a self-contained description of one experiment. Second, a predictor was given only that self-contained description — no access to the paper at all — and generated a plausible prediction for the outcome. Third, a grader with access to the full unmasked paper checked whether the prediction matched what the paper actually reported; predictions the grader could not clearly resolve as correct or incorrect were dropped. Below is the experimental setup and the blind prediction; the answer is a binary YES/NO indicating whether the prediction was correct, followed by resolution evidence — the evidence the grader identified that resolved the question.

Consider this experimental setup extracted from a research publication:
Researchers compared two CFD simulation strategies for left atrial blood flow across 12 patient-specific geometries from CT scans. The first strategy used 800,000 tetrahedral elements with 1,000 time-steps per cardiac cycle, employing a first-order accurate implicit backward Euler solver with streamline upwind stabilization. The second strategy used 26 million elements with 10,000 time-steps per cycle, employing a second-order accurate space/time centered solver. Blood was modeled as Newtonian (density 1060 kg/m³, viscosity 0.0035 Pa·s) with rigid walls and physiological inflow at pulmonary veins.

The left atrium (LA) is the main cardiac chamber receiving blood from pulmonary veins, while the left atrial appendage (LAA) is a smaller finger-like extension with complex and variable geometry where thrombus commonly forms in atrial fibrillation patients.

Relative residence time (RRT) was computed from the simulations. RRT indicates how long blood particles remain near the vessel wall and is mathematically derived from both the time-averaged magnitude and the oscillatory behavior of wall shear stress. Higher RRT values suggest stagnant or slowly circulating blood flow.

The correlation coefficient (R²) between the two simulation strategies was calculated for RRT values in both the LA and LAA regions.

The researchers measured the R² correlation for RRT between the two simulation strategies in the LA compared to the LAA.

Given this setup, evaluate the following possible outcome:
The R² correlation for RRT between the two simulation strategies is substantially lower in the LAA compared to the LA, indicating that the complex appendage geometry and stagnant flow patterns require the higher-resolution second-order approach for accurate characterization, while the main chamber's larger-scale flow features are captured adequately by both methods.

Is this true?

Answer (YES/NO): YES